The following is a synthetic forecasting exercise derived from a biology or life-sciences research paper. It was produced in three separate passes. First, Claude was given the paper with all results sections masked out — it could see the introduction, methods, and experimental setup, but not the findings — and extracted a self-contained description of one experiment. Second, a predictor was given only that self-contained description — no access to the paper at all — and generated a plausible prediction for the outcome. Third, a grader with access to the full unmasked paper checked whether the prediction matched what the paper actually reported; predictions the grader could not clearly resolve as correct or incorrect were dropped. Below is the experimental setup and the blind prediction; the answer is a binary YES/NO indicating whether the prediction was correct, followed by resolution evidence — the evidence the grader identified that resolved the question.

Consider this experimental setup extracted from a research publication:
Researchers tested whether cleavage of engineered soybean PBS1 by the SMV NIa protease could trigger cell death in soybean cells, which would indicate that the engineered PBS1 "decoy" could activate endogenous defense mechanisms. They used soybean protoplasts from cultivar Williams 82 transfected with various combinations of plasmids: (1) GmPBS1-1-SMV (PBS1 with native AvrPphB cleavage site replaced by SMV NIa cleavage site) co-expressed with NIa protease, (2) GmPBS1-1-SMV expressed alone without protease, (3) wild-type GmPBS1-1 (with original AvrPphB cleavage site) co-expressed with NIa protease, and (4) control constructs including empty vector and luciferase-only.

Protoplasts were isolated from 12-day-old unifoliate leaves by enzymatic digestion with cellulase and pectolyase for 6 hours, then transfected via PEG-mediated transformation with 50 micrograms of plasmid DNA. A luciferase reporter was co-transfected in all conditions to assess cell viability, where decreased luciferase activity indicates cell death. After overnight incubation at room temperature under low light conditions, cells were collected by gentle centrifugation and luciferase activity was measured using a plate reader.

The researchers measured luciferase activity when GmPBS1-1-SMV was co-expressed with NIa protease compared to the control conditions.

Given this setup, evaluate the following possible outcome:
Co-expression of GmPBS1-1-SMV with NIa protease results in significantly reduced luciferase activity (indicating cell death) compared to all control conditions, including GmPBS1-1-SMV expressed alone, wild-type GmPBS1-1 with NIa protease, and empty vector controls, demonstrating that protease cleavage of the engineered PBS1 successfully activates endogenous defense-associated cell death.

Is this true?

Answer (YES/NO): NO